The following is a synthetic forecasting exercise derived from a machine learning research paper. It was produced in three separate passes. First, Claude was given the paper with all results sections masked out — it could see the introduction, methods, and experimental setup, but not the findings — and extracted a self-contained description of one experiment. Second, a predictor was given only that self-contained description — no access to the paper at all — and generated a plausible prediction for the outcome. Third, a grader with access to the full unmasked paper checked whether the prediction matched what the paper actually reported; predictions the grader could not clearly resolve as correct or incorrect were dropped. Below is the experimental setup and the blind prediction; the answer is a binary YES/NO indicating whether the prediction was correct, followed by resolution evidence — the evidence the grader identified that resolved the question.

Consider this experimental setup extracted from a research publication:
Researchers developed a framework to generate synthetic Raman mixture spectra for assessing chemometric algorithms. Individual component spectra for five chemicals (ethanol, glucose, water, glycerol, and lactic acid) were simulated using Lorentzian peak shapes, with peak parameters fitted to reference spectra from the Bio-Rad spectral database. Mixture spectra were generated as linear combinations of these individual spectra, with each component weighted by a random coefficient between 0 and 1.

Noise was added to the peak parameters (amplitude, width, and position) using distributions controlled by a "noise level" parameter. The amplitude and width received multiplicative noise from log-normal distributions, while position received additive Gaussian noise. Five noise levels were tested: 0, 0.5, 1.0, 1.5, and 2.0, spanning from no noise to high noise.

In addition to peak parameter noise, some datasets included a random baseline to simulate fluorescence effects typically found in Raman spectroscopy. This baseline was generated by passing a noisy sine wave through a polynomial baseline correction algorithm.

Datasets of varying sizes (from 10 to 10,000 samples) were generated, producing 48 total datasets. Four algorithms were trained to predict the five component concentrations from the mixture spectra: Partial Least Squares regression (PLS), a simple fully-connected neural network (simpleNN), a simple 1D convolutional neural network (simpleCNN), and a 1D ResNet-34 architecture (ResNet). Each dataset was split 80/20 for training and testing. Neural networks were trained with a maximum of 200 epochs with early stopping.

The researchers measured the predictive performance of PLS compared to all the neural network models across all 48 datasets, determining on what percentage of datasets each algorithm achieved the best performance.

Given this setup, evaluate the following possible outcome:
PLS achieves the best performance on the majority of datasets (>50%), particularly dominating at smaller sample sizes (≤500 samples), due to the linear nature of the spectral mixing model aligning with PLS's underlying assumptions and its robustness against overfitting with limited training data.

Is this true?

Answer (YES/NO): YES